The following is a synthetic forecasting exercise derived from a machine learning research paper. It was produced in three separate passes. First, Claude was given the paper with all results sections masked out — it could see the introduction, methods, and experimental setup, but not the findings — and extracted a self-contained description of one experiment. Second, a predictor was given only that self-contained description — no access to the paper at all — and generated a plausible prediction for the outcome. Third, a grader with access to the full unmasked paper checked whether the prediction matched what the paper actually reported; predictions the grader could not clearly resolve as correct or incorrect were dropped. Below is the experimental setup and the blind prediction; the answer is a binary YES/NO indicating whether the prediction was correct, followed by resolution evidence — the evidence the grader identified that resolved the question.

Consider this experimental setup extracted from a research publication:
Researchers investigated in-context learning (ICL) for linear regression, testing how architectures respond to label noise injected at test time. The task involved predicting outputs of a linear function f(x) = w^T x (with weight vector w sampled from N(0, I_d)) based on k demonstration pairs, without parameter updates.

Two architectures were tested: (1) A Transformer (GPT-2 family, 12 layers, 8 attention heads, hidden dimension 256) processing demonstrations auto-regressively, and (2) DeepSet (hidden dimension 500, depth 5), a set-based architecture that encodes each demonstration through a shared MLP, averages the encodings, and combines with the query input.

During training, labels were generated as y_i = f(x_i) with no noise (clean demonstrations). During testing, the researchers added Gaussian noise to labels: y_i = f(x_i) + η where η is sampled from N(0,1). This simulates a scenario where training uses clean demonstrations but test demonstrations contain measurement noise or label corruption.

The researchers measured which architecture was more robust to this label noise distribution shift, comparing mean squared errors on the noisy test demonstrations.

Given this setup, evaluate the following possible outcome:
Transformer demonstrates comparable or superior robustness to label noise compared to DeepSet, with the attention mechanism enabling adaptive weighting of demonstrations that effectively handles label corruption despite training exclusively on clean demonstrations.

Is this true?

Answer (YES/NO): NO